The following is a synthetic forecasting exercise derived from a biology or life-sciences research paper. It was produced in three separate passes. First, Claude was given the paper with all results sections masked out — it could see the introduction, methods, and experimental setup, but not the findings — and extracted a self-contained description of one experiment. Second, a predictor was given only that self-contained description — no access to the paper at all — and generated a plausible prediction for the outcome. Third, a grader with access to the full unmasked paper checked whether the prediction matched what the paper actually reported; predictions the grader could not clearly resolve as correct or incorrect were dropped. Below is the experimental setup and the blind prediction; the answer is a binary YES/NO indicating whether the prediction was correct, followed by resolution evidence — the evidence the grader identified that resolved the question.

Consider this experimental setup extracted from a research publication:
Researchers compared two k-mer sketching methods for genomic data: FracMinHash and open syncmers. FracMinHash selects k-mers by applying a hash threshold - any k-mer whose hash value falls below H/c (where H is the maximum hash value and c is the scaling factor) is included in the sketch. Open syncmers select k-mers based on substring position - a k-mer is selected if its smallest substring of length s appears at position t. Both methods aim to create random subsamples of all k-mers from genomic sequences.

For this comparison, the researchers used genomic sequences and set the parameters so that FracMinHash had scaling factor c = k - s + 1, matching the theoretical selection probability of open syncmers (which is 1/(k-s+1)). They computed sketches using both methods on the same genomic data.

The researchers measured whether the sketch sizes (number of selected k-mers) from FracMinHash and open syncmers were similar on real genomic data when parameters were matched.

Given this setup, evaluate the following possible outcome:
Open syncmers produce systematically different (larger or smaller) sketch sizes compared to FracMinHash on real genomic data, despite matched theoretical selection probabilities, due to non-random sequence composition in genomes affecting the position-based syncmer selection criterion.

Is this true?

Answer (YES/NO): NO